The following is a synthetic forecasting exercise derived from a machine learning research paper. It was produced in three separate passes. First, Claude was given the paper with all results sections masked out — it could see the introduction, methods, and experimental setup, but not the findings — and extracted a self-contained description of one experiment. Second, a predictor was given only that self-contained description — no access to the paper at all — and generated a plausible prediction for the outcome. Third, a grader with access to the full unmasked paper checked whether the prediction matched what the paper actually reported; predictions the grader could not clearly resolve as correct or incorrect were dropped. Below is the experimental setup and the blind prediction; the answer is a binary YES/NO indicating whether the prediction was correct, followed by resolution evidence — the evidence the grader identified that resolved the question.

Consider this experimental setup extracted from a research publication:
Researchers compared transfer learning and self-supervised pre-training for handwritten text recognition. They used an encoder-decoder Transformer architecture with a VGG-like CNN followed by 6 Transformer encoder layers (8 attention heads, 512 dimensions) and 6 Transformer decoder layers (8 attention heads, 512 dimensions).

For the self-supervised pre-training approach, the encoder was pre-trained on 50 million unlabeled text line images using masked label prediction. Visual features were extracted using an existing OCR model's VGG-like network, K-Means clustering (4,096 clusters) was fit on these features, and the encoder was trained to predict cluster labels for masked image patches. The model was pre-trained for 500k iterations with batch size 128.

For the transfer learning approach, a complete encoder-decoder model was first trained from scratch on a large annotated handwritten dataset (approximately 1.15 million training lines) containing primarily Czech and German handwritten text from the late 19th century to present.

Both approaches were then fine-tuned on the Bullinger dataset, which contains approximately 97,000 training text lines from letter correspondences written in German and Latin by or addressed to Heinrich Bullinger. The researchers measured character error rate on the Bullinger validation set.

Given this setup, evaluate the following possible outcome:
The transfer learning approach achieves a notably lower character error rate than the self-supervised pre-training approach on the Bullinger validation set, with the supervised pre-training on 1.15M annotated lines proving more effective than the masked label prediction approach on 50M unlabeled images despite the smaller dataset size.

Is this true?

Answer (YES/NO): NO